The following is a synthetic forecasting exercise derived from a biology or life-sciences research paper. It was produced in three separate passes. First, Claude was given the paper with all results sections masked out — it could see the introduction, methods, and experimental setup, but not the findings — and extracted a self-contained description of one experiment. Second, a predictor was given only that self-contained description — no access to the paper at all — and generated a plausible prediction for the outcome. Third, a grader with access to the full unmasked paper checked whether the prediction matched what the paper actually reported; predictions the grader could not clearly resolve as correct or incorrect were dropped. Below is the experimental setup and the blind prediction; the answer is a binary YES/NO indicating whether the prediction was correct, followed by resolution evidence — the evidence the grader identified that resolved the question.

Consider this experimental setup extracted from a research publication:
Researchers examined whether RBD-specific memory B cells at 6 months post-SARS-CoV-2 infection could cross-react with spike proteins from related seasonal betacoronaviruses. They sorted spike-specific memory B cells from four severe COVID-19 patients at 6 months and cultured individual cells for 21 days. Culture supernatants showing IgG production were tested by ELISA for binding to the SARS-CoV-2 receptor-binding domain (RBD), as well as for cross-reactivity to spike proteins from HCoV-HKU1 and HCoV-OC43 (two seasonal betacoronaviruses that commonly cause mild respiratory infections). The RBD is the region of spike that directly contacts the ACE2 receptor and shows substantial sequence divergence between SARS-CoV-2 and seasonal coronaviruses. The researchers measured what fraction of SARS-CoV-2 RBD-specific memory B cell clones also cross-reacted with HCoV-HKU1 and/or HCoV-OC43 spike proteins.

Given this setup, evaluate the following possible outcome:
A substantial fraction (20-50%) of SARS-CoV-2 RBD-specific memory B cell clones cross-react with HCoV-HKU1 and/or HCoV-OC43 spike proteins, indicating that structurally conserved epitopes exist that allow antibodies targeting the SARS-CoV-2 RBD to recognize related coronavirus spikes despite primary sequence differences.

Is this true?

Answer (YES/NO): NO